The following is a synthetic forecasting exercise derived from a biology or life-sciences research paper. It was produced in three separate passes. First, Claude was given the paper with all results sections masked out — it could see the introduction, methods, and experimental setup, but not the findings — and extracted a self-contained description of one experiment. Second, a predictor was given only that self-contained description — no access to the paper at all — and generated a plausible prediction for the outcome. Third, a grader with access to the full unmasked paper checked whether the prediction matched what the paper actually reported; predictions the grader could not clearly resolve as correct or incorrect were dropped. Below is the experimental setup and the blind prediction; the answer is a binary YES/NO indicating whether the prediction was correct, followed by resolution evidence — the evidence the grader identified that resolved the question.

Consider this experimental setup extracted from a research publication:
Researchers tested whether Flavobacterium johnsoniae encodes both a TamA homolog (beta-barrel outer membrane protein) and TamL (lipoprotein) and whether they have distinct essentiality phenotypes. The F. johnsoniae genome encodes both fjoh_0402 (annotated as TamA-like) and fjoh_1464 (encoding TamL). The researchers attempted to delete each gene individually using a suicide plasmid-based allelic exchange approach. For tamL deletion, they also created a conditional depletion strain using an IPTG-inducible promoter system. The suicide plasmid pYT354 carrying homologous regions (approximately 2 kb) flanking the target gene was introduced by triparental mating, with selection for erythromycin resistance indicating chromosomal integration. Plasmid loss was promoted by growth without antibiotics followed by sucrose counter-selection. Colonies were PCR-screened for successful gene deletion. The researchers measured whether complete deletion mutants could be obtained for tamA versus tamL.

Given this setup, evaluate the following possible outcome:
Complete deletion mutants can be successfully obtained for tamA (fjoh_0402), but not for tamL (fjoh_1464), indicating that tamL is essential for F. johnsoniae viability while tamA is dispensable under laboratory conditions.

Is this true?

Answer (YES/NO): YES